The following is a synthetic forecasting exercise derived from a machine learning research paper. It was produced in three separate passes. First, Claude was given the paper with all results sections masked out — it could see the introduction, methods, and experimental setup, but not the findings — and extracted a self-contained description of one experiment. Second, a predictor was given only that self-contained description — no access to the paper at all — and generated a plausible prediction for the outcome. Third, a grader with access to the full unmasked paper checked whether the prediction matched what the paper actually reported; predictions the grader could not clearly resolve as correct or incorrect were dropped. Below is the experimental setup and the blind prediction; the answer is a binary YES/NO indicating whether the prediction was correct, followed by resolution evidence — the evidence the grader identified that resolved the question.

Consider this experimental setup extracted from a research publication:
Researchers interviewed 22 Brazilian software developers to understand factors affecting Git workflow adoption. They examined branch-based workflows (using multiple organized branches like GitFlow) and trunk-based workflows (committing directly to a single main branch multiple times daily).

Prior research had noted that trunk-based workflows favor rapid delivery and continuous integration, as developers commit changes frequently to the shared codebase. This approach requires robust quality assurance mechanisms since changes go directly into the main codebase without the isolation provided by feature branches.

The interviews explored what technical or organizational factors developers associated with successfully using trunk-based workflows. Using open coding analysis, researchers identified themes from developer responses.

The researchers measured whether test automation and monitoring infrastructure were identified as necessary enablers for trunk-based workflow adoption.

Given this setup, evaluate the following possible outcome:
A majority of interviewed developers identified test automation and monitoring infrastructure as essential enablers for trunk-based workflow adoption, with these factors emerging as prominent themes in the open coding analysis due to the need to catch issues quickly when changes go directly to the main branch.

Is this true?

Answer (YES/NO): NO